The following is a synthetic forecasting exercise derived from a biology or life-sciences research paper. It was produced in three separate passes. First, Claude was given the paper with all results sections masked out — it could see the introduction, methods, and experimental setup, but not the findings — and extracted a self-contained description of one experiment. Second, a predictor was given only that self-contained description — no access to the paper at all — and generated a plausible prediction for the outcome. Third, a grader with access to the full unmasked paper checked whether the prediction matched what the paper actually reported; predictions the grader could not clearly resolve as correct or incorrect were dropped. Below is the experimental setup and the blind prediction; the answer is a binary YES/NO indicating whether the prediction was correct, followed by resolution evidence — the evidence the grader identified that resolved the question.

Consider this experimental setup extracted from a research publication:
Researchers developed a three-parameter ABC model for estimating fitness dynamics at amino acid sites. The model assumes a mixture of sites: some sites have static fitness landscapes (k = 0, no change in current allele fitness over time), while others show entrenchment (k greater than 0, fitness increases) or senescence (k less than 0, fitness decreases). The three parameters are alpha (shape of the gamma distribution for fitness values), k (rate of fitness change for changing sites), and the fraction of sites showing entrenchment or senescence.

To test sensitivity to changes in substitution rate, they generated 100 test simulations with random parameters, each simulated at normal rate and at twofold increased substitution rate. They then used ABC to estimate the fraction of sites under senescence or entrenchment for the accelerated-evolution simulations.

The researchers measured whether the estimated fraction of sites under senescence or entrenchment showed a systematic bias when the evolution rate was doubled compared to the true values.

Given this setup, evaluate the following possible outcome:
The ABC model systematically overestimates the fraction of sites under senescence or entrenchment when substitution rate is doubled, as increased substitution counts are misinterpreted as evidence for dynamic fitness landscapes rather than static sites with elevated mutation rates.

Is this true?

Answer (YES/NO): YES